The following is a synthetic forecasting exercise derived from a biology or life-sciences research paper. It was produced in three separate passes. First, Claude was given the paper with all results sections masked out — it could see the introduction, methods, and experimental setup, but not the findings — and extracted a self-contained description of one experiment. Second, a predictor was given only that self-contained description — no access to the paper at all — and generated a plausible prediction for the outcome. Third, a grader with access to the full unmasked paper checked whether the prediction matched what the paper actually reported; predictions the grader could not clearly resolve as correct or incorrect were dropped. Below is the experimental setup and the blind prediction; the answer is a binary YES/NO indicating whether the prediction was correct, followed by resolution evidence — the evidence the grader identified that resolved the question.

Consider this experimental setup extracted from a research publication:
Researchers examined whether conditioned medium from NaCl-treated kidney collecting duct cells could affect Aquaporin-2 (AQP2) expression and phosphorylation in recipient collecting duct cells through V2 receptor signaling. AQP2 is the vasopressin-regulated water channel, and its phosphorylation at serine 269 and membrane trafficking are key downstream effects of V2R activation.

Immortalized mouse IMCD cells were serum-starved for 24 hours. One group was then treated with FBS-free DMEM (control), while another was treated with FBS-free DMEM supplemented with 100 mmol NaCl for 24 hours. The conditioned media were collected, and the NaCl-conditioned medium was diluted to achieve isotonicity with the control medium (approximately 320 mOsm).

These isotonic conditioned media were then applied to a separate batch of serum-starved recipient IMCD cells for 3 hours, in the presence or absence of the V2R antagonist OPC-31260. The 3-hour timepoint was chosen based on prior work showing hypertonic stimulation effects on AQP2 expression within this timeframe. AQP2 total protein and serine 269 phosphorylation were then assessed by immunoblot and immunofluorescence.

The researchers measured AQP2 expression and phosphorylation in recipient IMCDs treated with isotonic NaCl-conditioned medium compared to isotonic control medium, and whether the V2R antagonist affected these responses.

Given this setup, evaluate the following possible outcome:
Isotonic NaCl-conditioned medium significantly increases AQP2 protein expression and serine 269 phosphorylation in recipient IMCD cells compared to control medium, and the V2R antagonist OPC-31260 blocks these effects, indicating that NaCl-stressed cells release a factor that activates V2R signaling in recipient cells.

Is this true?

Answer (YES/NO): YES